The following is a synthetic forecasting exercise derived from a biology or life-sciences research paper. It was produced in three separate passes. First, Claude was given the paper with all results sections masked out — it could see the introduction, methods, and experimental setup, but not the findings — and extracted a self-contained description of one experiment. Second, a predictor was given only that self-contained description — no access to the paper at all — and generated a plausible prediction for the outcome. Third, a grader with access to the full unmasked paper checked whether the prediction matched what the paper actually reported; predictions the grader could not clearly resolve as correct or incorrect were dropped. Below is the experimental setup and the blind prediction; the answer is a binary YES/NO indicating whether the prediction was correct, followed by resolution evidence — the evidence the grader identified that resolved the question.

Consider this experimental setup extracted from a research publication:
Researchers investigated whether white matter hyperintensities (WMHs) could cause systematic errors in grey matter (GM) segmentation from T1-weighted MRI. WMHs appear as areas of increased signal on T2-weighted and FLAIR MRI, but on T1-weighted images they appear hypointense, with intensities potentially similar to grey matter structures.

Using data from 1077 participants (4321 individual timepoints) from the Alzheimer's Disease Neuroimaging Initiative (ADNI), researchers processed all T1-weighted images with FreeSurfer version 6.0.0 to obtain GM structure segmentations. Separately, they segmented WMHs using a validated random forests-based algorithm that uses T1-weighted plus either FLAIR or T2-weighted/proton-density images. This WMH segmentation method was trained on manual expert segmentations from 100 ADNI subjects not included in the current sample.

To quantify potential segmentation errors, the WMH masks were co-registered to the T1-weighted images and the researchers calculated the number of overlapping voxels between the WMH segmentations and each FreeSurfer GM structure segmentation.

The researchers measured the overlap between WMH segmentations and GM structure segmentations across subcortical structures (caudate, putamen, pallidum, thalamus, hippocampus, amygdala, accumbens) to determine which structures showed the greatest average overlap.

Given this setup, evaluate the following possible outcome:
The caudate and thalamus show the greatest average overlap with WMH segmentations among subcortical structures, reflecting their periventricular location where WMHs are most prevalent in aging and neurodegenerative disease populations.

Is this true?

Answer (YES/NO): NO